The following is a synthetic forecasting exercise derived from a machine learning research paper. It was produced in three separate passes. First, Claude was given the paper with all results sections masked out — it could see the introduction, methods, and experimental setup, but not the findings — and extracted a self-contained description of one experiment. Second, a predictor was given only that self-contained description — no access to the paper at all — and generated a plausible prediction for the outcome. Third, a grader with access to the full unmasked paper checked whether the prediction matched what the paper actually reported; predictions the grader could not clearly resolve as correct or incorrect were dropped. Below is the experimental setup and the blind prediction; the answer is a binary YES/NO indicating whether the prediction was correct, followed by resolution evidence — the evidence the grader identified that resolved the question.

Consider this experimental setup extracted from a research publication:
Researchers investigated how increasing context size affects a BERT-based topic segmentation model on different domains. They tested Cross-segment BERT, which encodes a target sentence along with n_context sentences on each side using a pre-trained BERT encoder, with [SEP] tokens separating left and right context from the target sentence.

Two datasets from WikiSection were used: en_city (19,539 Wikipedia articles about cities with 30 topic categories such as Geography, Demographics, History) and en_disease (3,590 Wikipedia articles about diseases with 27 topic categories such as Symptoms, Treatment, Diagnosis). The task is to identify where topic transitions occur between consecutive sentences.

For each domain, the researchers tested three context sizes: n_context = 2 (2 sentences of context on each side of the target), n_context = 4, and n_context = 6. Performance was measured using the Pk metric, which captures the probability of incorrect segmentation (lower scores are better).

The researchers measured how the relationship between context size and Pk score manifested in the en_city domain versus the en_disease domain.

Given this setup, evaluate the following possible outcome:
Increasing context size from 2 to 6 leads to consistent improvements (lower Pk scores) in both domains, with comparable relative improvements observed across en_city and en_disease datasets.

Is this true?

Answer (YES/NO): NO